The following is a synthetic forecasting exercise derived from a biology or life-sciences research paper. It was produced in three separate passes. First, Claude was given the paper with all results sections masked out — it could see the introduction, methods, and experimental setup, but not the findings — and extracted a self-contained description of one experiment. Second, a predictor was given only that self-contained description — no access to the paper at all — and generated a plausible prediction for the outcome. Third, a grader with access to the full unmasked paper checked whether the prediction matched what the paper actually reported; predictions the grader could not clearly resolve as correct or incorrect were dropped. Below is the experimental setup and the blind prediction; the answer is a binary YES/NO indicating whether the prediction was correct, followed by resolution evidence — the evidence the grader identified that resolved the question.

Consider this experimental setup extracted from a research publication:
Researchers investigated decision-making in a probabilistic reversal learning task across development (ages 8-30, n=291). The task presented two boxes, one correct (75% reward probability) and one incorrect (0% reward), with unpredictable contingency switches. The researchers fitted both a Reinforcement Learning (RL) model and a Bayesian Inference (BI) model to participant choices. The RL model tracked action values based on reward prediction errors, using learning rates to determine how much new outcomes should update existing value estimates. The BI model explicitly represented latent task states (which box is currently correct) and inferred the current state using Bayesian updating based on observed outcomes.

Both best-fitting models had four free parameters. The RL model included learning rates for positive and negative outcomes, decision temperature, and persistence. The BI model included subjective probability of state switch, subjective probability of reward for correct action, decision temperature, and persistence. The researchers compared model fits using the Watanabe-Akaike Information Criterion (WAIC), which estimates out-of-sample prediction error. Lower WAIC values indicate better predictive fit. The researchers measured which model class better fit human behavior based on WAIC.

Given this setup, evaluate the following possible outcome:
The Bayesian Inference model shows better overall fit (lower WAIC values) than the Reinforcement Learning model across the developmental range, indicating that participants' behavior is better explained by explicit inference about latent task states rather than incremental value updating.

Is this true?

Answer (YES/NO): NO